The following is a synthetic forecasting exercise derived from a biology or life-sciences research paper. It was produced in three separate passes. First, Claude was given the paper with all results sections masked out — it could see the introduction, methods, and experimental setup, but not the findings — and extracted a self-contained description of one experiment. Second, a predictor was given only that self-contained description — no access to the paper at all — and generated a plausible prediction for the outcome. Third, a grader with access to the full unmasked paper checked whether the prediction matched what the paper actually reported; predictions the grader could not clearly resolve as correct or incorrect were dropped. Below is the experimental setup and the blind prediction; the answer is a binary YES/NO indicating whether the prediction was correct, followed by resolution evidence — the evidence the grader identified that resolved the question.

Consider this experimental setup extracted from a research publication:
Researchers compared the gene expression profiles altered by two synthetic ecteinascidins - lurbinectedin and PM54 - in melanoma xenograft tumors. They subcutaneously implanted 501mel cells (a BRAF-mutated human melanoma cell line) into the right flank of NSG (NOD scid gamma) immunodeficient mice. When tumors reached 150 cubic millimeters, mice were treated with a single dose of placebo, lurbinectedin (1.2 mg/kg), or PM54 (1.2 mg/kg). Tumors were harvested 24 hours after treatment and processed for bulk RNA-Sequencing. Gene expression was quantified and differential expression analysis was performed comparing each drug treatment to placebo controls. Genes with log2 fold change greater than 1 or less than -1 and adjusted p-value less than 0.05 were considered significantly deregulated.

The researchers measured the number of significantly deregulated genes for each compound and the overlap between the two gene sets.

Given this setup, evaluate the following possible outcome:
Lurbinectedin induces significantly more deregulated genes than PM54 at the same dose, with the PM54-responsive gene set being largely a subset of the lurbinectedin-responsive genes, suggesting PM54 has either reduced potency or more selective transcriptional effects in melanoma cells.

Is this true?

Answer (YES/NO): YES